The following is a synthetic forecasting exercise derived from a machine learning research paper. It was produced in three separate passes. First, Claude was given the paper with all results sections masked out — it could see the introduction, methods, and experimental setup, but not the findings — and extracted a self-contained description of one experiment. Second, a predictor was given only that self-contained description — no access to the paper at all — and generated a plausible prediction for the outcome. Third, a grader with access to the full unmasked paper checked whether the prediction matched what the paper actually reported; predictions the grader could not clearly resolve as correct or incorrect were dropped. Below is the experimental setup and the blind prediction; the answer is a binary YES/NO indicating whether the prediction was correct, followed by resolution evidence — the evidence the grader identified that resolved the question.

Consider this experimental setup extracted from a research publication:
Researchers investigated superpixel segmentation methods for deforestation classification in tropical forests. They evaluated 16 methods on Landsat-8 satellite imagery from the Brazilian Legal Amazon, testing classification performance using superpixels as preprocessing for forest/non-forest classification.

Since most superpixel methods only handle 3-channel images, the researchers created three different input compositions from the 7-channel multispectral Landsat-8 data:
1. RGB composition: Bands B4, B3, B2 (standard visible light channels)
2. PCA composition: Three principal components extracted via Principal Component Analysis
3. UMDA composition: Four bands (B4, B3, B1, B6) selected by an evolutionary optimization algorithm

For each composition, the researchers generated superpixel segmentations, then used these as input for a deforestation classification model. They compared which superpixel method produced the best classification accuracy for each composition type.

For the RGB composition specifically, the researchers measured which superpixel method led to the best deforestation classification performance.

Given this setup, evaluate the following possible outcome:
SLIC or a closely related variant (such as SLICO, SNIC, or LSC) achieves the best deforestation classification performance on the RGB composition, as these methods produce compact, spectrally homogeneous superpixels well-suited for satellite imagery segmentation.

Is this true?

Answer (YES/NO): NO